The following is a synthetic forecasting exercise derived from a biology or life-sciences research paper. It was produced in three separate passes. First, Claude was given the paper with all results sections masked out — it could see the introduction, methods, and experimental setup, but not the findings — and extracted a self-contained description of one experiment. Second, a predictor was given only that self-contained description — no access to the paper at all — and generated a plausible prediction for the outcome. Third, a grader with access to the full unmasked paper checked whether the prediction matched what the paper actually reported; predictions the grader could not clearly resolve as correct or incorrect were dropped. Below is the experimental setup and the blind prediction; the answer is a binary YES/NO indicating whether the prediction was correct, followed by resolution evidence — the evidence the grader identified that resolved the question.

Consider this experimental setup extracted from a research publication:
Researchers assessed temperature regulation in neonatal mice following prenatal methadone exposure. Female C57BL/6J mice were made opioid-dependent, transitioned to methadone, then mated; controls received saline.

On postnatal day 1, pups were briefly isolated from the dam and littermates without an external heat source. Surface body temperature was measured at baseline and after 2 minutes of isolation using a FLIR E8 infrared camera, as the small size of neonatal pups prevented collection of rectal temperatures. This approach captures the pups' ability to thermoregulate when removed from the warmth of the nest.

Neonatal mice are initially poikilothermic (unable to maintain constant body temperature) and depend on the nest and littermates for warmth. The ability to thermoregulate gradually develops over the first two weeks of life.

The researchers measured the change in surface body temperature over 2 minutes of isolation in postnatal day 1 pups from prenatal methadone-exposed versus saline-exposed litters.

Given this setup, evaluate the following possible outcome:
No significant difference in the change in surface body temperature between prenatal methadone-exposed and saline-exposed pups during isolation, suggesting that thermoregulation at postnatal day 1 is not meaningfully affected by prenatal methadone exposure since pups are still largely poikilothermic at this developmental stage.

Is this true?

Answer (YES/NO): NO